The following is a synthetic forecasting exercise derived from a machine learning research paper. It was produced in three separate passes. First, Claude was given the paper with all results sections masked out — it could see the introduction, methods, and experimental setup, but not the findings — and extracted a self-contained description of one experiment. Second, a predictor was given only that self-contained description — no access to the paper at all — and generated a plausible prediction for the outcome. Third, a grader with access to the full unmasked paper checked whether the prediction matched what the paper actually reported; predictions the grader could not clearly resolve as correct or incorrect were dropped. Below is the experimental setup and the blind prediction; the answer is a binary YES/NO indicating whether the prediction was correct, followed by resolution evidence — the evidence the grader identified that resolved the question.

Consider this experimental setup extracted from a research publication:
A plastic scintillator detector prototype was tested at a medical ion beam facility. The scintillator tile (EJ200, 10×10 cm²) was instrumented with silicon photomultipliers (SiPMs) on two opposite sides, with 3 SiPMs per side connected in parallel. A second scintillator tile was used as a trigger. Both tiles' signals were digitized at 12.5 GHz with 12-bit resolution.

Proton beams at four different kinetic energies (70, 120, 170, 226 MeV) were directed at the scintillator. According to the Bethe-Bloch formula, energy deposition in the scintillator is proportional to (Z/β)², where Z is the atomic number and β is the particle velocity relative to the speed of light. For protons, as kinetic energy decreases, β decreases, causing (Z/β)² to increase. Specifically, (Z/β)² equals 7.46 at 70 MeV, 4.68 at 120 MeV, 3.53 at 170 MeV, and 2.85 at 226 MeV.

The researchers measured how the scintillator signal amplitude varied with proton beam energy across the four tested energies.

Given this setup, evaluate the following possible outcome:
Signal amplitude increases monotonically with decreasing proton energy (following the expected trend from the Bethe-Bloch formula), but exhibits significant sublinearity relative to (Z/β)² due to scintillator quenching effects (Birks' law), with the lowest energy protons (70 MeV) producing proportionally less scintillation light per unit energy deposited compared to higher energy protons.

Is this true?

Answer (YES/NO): YES